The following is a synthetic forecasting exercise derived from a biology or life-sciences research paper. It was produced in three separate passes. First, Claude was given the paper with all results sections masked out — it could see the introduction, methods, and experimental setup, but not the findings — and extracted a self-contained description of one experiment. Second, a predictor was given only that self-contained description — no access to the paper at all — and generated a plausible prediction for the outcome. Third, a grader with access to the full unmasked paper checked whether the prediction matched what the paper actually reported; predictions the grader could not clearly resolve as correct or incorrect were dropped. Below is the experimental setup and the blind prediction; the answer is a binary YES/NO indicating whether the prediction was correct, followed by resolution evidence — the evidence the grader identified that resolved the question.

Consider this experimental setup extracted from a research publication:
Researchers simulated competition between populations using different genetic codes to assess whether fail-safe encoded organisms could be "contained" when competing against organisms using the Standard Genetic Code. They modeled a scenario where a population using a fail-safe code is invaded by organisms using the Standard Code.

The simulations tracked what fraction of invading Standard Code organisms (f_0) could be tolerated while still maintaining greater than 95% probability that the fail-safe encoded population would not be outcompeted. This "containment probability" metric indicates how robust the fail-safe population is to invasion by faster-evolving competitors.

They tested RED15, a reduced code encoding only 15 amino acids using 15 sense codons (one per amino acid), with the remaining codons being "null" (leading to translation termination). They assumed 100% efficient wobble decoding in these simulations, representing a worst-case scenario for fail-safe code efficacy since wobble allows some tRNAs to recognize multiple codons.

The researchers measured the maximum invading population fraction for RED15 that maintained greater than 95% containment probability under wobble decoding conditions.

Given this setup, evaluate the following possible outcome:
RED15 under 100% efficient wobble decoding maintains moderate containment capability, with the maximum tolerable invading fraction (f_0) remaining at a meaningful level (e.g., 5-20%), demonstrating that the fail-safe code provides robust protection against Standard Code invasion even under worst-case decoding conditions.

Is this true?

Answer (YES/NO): NO